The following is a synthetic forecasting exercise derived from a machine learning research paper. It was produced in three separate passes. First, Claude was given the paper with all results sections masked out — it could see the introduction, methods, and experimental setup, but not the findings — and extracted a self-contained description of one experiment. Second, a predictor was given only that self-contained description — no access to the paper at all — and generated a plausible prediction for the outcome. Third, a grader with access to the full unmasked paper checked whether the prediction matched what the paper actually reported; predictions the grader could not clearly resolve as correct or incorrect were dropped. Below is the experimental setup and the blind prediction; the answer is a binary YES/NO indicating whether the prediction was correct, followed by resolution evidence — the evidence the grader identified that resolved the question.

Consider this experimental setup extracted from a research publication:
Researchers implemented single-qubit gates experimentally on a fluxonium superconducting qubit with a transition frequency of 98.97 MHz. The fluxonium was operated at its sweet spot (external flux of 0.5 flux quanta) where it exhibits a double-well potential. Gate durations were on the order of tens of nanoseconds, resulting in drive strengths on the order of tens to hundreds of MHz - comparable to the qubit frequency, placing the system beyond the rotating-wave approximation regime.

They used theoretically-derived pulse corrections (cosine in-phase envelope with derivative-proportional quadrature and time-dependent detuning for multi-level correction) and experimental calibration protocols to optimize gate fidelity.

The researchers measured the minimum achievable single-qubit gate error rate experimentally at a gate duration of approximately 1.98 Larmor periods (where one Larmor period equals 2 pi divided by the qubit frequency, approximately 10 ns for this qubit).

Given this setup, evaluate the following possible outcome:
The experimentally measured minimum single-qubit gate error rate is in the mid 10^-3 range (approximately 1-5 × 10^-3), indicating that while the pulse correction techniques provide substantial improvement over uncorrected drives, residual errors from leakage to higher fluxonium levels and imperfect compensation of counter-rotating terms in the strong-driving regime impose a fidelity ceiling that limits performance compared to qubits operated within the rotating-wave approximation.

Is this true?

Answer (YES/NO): NO